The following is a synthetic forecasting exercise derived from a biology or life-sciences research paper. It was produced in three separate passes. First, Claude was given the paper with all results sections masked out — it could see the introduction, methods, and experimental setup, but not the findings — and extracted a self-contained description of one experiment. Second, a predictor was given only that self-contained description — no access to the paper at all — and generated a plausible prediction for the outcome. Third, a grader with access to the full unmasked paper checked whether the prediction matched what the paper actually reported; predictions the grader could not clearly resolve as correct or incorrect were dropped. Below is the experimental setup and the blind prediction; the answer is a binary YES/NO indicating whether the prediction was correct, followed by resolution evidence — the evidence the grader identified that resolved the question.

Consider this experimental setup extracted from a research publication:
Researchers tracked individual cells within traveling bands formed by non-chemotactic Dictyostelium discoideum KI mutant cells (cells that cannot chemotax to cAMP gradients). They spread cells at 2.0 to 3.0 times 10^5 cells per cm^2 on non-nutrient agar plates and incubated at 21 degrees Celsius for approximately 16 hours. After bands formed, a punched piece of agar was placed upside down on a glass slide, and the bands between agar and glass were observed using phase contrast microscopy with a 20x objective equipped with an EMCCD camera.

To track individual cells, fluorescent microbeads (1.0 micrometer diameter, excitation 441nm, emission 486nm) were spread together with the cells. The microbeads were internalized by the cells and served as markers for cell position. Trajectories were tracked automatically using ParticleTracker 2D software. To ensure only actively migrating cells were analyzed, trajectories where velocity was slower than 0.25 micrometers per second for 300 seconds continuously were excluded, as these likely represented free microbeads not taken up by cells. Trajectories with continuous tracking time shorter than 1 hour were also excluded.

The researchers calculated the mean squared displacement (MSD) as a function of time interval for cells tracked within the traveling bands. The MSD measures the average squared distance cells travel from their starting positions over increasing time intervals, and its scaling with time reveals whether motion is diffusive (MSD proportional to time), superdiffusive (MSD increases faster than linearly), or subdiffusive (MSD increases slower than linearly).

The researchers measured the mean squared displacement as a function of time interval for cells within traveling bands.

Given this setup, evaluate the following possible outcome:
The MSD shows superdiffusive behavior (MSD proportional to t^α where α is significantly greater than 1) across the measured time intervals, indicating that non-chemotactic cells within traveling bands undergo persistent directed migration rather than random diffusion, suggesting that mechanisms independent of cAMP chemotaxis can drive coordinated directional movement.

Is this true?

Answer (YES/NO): YES